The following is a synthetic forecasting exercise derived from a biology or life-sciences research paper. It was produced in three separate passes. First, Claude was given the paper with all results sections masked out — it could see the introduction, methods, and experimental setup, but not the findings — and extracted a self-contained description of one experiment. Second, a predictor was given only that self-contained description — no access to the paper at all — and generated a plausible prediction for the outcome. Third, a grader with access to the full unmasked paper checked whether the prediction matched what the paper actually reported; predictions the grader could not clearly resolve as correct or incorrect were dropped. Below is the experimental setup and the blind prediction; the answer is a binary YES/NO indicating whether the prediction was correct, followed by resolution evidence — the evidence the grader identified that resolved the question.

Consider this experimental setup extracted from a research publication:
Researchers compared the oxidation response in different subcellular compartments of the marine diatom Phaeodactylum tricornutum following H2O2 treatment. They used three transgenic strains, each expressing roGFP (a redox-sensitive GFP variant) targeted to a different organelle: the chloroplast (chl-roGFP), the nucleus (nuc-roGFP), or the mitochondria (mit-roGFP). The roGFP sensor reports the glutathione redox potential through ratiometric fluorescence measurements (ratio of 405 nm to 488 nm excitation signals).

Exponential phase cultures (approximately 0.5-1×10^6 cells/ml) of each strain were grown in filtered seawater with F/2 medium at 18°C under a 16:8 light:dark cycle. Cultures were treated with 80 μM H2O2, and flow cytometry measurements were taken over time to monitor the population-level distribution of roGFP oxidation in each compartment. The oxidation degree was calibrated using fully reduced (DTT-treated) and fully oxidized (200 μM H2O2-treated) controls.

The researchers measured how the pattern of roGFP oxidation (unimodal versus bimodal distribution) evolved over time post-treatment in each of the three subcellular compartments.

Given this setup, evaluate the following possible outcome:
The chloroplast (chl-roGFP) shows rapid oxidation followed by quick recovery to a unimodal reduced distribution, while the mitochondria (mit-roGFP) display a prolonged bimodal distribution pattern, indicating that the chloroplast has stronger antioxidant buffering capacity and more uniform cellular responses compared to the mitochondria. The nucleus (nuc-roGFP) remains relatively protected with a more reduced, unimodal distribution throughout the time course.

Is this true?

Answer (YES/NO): NO